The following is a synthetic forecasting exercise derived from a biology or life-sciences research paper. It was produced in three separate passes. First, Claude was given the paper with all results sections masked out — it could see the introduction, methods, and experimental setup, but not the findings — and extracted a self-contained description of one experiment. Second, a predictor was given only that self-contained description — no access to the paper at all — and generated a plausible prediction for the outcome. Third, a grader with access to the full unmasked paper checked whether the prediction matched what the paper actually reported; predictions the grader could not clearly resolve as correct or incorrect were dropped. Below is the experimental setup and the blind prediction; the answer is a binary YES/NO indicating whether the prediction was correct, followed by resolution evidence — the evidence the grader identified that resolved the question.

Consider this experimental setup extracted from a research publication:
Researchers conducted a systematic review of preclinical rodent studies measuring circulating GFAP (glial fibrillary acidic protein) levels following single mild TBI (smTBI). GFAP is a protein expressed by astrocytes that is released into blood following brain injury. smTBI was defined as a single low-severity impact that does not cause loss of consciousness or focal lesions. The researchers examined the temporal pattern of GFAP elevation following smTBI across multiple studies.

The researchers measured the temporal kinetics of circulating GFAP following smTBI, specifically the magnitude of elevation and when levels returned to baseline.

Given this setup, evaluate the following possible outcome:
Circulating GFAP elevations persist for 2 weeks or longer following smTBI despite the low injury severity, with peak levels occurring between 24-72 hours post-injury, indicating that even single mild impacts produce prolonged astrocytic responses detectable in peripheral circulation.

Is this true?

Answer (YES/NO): NO